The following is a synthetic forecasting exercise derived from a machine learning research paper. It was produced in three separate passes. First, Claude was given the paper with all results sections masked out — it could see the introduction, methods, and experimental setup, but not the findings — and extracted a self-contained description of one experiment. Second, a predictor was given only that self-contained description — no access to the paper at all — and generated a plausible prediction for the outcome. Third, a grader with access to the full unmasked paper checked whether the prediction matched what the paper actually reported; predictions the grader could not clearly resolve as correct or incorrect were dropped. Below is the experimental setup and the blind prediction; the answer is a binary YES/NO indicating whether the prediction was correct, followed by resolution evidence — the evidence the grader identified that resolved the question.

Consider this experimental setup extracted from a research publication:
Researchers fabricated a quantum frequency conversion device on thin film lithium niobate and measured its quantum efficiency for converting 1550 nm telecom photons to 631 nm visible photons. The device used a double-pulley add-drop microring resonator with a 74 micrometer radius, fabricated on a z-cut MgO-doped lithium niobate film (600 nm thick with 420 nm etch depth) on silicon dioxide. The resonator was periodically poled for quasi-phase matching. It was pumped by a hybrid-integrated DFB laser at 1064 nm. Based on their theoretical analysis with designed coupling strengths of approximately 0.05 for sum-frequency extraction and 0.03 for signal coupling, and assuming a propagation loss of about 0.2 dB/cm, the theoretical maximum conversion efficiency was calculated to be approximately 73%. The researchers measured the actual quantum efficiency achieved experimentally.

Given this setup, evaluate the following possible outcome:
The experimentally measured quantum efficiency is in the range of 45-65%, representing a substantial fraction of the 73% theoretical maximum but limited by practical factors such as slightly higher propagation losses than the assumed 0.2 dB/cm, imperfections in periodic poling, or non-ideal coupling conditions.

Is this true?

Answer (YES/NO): YES